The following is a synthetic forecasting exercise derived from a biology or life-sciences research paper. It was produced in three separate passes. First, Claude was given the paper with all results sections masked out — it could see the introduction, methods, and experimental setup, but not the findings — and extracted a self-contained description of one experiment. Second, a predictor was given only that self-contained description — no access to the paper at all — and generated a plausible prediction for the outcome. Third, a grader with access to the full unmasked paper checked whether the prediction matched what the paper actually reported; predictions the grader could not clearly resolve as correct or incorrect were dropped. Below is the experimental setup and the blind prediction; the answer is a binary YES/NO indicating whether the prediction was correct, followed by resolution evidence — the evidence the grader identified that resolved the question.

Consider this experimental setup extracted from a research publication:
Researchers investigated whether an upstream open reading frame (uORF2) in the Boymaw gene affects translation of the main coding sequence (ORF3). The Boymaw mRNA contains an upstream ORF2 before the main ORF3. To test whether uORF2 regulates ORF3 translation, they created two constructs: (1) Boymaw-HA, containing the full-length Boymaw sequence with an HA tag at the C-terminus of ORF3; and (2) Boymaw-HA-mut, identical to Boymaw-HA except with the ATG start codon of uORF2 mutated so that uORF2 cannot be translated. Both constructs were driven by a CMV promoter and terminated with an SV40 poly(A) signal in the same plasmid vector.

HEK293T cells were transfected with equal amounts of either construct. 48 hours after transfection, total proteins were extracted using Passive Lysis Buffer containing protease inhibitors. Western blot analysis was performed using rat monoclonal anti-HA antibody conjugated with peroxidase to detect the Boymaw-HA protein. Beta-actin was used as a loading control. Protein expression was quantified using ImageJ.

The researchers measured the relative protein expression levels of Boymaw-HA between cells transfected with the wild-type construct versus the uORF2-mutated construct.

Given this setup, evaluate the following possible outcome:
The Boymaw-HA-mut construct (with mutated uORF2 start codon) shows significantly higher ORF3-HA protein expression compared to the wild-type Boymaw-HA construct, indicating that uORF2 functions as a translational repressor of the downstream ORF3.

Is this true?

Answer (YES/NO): YES